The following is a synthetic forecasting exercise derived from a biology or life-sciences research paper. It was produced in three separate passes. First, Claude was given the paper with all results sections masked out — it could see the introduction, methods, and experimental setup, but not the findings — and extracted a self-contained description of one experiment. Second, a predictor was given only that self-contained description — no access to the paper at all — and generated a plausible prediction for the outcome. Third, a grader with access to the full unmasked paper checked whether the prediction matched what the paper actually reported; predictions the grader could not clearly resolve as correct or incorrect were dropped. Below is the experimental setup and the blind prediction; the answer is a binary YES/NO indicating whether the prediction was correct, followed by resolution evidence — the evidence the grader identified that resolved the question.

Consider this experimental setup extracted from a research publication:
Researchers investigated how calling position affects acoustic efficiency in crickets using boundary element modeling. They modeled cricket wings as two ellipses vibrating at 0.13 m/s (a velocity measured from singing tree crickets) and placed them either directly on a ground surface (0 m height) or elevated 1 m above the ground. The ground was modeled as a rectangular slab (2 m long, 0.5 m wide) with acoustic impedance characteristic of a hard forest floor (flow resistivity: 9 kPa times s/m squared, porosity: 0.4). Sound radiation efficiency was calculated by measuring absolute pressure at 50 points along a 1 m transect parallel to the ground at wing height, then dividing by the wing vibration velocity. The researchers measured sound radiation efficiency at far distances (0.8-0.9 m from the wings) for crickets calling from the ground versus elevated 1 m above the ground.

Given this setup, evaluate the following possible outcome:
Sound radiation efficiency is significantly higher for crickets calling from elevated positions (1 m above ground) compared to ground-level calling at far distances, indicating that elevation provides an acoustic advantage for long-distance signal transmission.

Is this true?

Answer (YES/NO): NO